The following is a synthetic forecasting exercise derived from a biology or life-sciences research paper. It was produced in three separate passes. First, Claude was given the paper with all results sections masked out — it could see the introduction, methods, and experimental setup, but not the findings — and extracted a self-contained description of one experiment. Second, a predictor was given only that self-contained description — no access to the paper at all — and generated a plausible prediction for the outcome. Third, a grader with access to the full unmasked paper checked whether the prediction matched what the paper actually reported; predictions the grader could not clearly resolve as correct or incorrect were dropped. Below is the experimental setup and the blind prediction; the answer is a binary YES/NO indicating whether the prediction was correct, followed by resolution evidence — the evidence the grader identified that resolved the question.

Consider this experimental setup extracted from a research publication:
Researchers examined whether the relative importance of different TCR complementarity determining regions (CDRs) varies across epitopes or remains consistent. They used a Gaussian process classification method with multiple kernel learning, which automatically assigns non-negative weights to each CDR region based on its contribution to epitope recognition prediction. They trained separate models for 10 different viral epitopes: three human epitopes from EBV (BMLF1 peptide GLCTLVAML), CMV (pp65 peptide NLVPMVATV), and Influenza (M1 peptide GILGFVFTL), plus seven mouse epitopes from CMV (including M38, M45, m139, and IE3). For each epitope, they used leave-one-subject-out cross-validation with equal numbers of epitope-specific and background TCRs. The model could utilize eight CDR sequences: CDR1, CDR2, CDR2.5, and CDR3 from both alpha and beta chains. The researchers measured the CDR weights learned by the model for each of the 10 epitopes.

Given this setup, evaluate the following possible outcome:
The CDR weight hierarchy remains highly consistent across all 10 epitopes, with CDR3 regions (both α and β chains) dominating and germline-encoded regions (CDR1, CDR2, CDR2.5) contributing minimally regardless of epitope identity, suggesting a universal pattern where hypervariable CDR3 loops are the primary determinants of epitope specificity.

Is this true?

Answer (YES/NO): NO